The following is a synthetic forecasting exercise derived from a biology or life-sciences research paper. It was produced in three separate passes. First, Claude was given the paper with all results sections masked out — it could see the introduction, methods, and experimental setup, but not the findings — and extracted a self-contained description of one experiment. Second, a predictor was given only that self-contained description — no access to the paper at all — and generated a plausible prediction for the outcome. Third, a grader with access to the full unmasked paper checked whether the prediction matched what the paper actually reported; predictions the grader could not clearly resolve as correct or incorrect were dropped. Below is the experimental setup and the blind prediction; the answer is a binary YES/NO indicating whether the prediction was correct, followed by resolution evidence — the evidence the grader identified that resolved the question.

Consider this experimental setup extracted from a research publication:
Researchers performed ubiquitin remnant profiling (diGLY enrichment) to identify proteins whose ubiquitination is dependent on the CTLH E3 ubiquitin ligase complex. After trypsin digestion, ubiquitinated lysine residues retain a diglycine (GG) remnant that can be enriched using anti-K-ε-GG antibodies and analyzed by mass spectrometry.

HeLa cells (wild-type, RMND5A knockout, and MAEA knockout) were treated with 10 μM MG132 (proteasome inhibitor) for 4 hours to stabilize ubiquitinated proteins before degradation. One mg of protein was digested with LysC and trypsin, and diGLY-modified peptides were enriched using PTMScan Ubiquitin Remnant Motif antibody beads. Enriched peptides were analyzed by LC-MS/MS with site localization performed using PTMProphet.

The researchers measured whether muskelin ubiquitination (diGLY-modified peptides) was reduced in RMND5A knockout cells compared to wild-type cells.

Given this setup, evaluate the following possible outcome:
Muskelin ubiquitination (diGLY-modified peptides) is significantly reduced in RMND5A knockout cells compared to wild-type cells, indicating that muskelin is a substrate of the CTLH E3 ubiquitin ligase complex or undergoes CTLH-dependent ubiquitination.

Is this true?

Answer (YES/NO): YES